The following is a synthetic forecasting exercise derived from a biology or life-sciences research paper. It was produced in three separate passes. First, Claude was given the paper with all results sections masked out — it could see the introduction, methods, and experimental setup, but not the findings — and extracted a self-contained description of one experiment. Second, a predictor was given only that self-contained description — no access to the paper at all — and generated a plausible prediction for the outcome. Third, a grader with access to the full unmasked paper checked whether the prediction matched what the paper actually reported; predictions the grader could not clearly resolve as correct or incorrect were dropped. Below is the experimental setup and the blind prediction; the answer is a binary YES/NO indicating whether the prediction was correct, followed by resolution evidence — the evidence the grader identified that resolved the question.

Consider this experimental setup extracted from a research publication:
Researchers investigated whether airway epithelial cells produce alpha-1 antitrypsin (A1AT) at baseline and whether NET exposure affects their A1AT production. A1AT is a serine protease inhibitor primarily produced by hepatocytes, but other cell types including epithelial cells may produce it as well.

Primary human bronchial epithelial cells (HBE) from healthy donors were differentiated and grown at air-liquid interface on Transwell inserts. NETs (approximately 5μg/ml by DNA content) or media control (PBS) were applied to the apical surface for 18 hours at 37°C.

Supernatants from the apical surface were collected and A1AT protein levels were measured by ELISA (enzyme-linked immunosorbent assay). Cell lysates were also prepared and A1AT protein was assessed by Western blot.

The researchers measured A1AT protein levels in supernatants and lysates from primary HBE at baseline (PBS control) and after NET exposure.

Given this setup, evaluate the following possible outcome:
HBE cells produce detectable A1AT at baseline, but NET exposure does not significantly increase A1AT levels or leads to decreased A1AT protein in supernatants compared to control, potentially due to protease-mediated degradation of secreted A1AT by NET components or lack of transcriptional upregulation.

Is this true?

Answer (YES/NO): YES